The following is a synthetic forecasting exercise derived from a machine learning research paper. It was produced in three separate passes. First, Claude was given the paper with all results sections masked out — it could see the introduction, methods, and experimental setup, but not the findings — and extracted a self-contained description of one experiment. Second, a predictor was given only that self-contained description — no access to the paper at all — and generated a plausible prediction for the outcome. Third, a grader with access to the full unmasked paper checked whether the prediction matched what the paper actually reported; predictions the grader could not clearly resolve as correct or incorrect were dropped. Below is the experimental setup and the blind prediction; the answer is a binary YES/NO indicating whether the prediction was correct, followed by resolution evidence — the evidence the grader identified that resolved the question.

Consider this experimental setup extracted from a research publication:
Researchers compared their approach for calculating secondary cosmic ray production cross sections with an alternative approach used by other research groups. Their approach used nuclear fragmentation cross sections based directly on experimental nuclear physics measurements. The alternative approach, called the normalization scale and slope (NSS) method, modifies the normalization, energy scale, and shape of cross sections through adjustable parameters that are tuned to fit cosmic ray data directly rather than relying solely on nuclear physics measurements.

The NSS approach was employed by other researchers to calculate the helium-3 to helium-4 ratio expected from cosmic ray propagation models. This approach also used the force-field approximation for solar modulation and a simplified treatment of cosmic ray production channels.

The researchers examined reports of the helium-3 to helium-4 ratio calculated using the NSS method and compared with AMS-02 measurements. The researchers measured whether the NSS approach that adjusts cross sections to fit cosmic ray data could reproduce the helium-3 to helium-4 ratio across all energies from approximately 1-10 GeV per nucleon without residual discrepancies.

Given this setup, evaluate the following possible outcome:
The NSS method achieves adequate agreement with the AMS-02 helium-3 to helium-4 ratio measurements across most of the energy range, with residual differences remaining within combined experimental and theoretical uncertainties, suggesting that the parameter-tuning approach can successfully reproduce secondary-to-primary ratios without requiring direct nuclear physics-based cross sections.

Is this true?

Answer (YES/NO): NO